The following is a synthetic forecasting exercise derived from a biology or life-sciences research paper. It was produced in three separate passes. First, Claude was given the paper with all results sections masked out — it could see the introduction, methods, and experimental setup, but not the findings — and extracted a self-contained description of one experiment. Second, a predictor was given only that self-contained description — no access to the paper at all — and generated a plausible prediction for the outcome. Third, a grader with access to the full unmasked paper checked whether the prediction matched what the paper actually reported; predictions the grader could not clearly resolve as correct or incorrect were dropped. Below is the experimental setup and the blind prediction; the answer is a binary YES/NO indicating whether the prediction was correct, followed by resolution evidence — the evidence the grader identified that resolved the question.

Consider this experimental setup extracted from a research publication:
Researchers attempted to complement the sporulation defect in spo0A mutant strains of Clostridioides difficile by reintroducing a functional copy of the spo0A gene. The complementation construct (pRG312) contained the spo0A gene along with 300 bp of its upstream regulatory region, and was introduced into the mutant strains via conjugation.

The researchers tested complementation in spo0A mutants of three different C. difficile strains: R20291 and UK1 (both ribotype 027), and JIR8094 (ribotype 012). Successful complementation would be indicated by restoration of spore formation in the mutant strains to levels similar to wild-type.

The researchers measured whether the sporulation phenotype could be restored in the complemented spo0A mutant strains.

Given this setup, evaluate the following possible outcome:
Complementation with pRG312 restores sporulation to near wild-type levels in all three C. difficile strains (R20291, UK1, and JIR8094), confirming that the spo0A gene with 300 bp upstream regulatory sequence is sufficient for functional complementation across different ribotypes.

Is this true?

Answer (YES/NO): NO